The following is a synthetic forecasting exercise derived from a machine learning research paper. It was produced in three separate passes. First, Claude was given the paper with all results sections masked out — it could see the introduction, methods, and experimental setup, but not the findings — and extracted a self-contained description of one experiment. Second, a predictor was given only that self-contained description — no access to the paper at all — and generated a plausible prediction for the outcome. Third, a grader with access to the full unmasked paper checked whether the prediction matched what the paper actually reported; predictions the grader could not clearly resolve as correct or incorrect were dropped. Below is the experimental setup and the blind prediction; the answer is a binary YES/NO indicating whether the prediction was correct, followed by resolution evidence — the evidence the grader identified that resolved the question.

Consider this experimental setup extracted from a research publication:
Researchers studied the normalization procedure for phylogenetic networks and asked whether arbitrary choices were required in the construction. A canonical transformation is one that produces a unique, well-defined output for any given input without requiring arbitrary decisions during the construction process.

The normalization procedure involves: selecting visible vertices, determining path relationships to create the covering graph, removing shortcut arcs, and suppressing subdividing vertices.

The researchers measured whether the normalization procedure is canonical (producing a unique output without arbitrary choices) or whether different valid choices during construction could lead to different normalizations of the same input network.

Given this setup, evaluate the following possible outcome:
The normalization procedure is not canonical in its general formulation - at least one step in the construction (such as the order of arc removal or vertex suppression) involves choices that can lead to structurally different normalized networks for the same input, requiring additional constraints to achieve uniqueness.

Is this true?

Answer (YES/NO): NO